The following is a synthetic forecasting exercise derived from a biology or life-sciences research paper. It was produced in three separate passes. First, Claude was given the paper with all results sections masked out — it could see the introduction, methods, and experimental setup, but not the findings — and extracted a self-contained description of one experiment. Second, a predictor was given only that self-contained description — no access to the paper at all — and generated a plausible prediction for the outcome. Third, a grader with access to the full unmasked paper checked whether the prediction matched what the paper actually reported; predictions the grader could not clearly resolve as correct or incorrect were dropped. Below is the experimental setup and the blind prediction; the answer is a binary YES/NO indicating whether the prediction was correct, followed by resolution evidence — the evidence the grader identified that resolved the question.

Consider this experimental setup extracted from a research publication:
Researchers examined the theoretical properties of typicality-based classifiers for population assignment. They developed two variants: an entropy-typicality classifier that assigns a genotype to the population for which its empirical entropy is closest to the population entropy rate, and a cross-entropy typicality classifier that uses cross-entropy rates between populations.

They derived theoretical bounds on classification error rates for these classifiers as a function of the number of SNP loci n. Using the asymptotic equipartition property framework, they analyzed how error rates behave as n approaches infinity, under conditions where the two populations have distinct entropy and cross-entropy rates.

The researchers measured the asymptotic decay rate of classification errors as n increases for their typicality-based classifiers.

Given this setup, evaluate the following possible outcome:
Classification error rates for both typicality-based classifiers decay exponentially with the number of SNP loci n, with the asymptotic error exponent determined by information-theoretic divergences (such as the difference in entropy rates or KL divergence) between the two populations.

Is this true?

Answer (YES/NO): YES